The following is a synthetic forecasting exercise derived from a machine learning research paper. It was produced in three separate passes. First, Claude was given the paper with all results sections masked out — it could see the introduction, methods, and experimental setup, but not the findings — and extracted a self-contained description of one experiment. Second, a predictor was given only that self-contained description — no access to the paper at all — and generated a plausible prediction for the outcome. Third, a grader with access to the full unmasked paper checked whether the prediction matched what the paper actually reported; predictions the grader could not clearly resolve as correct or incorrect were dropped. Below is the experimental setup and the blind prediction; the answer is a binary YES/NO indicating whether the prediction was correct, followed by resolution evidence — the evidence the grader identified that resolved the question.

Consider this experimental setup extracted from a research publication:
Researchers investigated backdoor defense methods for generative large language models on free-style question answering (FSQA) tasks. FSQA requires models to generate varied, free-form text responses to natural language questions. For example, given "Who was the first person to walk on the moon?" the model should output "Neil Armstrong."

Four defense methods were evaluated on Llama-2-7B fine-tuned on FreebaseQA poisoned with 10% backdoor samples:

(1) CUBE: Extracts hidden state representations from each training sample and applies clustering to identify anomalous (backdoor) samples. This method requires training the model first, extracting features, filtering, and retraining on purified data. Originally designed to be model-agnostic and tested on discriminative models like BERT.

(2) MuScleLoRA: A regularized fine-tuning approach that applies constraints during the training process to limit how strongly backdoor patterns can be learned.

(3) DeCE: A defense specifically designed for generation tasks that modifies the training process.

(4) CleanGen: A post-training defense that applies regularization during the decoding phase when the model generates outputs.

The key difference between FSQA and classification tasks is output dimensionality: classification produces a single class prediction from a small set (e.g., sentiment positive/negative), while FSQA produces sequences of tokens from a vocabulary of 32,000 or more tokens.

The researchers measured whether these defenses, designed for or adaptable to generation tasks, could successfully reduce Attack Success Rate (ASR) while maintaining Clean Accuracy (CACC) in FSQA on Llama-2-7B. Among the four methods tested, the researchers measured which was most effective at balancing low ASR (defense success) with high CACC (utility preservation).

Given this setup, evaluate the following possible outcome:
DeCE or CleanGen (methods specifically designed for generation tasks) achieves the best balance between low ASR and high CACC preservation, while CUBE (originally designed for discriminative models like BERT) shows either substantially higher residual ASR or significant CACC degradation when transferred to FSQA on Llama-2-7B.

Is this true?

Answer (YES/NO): NO